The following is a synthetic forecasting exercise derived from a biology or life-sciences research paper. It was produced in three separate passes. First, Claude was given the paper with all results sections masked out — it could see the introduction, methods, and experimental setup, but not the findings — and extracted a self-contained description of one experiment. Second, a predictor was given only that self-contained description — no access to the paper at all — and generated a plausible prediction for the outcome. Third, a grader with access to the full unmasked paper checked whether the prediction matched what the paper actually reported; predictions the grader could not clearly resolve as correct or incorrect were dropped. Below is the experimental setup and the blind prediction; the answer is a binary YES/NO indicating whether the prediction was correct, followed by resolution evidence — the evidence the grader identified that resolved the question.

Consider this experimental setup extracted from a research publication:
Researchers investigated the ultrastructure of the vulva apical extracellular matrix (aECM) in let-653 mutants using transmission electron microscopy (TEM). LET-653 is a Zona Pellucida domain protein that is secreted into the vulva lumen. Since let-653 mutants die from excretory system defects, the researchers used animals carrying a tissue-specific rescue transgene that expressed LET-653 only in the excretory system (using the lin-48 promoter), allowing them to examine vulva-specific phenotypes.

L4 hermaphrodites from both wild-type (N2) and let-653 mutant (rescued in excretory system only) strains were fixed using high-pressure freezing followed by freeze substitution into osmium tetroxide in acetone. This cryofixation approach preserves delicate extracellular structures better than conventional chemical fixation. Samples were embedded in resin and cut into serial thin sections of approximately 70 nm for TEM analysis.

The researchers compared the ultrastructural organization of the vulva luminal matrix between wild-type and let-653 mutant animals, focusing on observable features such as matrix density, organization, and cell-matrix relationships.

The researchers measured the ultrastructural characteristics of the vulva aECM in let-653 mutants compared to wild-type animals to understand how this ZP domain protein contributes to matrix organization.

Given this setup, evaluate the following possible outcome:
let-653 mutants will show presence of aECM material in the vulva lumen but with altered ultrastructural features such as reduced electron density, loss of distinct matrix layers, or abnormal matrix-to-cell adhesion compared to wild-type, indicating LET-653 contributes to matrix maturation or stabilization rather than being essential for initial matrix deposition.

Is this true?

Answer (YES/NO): NO